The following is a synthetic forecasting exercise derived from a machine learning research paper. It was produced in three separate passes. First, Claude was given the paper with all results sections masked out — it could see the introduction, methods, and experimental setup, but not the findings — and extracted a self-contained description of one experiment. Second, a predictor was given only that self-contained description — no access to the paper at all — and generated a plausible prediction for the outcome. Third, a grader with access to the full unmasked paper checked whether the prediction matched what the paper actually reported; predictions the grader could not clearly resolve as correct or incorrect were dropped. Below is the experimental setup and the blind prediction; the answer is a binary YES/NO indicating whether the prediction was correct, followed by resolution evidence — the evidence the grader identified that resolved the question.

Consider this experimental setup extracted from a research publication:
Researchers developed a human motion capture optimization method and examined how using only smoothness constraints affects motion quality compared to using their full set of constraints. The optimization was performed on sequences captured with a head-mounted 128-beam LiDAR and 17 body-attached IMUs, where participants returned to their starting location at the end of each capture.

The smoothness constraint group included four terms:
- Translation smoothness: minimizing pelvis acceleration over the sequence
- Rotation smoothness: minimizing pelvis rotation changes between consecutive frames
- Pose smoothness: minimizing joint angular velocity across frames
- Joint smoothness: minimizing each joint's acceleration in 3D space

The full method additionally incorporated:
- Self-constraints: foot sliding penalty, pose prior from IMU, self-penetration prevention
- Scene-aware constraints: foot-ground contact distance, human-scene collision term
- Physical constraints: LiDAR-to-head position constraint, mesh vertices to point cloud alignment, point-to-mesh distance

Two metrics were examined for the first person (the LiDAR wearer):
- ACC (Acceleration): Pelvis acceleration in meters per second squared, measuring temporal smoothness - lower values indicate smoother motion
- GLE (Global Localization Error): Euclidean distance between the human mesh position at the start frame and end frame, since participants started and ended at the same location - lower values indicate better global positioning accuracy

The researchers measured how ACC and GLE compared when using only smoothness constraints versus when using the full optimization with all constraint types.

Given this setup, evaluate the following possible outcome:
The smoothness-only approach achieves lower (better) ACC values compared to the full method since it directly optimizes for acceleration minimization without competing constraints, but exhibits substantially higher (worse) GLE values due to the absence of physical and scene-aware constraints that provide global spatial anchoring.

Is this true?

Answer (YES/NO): YES